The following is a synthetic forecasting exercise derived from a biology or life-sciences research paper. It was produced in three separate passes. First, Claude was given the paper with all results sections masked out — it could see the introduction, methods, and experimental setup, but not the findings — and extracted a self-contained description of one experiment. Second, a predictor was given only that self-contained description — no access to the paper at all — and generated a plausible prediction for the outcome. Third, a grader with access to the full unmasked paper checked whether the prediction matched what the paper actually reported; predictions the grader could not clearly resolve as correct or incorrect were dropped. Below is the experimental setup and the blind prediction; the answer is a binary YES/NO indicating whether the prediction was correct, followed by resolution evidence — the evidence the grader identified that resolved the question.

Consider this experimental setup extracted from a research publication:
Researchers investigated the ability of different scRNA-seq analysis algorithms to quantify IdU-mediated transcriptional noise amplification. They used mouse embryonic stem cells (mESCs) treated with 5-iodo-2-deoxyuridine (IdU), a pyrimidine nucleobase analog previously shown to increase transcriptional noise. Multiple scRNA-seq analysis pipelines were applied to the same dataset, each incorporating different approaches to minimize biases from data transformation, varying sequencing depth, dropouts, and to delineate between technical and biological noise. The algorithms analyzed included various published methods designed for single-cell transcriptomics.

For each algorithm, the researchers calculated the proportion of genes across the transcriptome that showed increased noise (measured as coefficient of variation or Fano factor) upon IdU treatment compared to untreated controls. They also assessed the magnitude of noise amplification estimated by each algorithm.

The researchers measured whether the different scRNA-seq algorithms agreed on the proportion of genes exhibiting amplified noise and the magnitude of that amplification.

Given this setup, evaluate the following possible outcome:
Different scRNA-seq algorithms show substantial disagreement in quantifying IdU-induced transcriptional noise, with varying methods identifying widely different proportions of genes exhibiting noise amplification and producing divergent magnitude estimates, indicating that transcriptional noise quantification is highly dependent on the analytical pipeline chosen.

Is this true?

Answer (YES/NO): NO